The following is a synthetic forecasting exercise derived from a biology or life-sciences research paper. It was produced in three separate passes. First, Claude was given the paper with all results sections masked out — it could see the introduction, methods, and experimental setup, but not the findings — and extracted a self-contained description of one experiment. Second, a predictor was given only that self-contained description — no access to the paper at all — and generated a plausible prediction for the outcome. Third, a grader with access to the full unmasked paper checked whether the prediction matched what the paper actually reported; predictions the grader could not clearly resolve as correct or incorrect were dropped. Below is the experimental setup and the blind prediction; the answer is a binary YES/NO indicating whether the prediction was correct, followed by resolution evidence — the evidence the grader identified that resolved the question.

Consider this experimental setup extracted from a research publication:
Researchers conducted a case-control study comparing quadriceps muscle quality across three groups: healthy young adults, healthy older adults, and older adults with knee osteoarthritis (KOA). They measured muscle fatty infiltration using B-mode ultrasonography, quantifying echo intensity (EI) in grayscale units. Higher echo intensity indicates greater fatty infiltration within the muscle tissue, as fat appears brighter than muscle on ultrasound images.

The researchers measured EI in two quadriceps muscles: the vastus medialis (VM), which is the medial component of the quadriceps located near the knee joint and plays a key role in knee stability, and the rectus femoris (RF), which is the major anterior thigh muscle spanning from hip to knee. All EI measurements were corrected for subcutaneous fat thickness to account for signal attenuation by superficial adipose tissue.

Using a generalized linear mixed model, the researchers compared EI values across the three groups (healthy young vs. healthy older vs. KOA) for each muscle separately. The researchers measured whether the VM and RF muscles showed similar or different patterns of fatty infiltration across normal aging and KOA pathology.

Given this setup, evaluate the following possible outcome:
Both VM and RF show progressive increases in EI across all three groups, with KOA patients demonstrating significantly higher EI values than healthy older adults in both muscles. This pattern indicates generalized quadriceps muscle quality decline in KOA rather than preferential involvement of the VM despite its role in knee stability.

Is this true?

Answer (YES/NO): NO